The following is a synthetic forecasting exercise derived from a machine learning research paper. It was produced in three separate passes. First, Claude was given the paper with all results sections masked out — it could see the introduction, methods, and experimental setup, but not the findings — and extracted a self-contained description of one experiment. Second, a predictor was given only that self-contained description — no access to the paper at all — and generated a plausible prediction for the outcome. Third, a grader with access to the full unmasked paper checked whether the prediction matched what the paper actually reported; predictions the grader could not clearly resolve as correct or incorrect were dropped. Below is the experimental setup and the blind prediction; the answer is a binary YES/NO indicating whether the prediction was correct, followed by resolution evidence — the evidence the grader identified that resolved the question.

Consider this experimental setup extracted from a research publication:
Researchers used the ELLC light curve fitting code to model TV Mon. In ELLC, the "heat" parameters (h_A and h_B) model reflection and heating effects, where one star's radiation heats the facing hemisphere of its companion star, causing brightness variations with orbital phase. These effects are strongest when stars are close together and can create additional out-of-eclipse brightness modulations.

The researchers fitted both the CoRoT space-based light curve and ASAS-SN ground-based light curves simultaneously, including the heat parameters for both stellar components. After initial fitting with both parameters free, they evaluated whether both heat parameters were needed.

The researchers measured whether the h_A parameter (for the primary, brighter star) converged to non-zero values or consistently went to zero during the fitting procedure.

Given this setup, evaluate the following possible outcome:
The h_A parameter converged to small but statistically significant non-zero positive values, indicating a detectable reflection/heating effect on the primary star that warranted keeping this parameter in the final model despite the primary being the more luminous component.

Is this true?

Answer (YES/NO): NO